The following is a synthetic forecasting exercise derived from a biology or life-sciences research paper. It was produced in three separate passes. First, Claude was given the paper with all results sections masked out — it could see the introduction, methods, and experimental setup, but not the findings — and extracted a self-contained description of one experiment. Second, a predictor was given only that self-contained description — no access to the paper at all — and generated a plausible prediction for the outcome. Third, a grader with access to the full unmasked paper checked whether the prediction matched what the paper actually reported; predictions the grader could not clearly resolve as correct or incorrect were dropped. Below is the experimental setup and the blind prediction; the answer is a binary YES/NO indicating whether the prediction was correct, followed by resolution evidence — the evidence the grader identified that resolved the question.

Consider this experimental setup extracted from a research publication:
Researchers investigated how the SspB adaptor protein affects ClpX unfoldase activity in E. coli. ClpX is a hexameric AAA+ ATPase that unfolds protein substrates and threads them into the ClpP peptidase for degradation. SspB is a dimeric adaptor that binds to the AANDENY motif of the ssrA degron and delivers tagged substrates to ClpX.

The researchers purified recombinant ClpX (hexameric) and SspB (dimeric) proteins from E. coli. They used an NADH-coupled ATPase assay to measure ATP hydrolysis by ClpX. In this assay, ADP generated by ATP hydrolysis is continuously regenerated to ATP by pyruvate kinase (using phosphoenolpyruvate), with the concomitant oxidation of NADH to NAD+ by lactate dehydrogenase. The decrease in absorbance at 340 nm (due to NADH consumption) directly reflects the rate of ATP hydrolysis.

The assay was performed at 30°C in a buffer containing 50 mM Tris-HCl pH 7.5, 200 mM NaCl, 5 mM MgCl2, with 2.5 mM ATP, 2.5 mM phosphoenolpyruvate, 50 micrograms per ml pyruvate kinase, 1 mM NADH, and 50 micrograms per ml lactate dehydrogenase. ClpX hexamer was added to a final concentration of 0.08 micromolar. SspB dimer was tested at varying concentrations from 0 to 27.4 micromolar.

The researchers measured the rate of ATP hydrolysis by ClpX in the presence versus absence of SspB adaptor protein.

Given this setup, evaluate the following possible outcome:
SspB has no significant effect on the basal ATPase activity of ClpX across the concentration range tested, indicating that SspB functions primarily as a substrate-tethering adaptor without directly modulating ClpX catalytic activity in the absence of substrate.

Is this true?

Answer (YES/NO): NO